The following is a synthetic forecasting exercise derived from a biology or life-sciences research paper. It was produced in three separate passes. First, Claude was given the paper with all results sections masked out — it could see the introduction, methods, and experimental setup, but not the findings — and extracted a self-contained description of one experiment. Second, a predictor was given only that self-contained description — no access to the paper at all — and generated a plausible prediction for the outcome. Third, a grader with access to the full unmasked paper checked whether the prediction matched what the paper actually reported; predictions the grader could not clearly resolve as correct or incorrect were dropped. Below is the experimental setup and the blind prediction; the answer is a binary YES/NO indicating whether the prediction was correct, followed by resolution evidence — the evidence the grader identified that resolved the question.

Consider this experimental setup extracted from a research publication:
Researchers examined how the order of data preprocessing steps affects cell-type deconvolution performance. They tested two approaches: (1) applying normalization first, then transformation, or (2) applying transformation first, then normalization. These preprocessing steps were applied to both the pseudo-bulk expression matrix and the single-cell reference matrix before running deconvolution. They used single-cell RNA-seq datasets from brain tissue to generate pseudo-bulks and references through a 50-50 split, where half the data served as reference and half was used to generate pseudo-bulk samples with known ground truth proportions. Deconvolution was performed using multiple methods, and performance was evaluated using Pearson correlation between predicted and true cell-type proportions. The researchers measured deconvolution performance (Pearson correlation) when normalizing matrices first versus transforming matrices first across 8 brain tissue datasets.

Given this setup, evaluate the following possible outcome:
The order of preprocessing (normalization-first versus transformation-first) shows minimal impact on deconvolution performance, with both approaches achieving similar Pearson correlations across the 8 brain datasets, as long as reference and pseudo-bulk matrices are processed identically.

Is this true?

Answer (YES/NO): NO